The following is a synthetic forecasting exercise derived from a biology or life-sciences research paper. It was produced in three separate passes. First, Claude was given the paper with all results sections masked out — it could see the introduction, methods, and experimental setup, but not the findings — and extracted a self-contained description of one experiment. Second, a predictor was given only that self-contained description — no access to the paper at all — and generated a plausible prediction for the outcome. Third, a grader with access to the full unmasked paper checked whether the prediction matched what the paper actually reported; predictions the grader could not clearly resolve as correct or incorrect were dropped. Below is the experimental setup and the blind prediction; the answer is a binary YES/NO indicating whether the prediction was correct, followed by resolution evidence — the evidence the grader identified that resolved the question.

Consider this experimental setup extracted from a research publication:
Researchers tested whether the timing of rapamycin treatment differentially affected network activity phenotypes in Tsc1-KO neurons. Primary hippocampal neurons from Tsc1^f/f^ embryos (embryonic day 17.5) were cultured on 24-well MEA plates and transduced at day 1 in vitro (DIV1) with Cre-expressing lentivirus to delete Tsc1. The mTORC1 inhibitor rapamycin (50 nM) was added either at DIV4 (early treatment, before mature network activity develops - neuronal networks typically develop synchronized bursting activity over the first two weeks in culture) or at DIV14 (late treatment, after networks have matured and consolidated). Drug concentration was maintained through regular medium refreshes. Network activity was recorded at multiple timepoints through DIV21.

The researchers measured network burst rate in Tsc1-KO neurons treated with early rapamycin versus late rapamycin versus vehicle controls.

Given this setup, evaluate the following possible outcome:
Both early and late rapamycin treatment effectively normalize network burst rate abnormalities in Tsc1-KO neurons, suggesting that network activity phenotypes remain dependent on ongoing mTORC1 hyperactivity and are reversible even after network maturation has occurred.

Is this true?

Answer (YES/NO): NO